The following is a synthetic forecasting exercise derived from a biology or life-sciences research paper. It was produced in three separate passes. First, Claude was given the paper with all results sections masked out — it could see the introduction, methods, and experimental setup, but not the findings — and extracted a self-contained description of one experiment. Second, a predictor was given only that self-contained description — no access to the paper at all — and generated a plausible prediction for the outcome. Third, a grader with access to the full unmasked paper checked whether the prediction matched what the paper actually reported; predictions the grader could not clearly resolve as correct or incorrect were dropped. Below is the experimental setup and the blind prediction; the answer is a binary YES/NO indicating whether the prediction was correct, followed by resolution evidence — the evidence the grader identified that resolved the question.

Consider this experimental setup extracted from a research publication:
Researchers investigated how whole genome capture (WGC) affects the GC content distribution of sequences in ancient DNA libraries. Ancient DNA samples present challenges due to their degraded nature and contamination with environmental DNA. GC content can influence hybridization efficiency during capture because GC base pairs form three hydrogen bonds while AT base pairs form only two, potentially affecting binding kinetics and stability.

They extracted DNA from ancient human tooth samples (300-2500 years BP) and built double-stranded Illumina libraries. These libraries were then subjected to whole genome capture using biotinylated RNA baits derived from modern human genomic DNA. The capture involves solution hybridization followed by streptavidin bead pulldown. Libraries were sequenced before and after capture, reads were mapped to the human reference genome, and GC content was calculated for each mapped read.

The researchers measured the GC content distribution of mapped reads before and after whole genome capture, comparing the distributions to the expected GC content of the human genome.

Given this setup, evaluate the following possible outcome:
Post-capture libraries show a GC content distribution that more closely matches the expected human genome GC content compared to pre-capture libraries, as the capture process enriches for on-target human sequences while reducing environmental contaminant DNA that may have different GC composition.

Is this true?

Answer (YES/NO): NO